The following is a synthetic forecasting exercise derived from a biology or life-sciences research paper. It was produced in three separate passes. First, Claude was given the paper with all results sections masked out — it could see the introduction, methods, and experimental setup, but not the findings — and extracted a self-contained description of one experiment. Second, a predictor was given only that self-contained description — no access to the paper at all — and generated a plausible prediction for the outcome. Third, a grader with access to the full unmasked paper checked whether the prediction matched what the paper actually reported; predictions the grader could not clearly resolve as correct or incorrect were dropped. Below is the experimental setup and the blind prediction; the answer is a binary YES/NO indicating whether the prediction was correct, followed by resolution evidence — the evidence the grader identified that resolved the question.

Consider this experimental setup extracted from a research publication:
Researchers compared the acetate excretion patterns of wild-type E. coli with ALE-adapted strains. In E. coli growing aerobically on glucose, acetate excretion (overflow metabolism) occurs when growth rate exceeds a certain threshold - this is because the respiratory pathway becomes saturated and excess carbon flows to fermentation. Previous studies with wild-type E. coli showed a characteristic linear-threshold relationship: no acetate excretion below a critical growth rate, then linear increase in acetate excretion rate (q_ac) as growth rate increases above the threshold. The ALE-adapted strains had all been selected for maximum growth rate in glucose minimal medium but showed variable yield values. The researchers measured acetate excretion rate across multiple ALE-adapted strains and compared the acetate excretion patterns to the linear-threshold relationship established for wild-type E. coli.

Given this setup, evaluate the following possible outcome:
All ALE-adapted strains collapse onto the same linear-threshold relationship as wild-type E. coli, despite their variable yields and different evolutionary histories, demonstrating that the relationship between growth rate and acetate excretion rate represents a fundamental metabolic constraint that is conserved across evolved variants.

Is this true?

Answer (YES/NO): NO